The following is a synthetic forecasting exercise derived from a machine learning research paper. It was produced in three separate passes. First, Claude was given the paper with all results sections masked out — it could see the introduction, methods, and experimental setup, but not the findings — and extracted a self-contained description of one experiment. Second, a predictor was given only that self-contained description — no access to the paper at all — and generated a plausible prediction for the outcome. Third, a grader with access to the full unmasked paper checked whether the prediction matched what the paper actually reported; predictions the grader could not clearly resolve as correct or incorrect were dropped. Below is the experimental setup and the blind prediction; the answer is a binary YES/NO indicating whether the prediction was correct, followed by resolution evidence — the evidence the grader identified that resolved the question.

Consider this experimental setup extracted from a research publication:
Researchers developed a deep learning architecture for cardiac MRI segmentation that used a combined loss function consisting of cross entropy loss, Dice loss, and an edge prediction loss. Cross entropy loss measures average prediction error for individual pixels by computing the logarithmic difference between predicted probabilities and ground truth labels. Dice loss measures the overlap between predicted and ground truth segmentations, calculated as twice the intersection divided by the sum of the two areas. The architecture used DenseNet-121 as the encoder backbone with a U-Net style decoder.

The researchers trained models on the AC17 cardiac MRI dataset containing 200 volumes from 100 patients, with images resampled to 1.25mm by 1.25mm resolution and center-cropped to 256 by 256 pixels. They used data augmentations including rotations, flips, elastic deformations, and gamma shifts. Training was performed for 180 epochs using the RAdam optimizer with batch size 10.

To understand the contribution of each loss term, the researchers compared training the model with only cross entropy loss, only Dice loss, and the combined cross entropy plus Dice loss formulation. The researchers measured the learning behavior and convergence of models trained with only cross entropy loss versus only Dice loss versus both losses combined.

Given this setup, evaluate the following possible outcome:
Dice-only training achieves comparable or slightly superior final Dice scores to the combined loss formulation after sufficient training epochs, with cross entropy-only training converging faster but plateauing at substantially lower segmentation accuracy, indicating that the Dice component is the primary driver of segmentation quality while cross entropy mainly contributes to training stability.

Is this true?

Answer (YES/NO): NO